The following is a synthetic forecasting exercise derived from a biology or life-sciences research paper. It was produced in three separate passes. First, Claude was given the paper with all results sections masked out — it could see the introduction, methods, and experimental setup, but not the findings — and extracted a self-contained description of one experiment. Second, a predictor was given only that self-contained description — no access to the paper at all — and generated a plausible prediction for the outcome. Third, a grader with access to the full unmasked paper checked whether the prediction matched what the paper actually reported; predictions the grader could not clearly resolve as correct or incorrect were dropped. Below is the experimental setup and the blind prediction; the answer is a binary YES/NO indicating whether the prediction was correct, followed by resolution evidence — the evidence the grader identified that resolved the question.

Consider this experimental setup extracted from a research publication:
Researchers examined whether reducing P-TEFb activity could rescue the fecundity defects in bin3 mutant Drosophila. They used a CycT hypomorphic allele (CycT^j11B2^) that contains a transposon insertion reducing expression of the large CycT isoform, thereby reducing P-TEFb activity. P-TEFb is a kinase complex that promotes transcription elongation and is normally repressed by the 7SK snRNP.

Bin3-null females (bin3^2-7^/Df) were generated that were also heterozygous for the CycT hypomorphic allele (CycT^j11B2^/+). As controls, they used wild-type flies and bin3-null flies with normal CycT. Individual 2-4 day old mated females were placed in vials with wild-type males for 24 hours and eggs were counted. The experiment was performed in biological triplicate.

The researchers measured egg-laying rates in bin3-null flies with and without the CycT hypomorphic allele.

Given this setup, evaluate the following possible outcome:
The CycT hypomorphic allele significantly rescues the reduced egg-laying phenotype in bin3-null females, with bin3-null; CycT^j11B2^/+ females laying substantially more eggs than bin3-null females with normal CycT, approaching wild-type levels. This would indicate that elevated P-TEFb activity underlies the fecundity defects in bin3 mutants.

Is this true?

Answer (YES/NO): YES